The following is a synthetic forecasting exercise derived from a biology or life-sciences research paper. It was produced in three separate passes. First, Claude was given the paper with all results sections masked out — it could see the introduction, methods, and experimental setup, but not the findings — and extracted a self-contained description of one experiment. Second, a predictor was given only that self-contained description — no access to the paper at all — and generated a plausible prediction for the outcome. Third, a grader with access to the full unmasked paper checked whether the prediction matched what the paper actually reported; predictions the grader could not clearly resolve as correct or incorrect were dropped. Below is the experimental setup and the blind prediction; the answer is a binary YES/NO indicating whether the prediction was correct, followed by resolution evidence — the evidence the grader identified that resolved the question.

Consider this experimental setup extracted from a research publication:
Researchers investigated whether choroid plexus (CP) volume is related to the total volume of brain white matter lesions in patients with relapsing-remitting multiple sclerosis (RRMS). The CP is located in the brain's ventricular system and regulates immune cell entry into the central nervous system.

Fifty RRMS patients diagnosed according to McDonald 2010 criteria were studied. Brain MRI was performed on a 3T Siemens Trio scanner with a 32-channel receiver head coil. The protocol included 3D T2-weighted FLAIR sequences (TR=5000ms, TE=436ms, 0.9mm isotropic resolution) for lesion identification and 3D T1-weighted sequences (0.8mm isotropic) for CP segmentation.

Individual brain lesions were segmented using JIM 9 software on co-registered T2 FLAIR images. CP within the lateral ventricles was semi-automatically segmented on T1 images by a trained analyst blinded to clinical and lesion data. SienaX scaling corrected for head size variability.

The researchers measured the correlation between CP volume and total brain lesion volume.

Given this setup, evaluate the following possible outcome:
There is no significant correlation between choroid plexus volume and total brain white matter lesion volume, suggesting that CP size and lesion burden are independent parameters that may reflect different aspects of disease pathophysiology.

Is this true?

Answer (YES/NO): YES